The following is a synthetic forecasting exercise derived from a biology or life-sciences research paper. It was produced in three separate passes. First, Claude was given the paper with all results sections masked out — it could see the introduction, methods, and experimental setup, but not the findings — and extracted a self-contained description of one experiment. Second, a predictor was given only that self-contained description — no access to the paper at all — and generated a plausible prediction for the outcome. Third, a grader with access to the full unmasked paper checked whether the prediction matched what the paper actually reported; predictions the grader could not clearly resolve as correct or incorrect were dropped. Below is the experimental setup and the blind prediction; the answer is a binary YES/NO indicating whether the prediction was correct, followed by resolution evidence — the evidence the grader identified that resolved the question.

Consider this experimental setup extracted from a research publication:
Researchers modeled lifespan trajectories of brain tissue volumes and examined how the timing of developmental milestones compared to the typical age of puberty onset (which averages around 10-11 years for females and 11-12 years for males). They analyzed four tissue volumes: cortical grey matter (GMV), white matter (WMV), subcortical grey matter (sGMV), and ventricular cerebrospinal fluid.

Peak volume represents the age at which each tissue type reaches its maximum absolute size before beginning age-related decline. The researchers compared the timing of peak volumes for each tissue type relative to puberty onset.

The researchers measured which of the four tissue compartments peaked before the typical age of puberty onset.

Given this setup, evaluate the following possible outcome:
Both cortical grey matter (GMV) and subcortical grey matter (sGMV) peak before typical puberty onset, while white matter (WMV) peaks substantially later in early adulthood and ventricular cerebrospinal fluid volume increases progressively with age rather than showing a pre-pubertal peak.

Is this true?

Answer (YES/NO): NO